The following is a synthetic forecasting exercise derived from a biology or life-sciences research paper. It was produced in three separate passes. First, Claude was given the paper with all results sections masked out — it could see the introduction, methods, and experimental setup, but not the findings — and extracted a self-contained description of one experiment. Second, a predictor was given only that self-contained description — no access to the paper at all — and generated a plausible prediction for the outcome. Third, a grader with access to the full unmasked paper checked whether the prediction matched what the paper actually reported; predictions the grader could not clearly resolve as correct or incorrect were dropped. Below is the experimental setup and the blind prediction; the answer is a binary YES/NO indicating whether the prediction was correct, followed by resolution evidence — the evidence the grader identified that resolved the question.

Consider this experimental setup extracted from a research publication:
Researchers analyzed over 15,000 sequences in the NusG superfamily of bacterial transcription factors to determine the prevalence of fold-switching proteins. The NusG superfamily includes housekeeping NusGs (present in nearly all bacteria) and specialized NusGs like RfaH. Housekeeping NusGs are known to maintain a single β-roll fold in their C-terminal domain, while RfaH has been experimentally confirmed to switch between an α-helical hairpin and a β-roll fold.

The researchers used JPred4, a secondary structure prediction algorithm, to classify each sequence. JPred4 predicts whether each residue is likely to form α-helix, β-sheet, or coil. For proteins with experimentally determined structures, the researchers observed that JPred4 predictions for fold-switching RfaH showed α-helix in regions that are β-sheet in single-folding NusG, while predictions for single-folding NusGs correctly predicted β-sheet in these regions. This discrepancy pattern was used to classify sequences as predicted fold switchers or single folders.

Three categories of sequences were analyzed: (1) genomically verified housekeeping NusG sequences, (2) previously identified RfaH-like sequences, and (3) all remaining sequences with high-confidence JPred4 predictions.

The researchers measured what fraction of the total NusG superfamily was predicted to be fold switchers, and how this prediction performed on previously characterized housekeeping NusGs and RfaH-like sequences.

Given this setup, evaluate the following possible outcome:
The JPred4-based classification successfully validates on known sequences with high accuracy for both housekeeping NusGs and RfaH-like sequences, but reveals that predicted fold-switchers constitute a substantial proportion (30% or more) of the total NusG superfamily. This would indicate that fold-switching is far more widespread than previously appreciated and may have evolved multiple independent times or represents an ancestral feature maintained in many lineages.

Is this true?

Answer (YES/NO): NO